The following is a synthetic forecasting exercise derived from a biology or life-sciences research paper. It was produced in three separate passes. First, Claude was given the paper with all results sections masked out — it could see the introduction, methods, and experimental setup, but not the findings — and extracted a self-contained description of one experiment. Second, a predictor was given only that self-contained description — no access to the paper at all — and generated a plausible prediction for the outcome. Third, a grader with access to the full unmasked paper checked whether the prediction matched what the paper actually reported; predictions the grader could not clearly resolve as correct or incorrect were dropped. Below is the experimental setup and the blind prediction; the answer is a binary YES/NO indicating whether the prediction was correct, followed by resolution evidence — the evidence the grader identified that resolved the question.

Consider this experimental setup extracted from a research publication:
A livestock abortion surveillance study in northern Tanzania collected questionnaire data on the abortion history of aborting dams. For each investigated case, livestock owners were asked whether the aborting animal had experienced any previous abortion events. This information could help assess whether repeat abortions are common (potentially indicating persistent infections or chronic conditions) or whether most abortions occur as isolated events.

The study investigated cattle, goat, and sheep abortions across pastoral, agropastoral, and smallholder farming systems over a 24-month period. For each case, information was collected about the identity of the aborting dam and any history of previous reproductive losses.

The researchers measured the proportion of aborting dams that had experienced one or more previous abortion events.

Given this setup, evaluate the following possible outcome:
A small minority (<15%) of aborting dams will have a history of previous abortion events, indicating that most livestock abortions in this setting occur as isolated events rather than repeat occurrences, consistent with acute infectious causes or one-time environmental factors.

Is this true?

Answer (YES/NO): NO